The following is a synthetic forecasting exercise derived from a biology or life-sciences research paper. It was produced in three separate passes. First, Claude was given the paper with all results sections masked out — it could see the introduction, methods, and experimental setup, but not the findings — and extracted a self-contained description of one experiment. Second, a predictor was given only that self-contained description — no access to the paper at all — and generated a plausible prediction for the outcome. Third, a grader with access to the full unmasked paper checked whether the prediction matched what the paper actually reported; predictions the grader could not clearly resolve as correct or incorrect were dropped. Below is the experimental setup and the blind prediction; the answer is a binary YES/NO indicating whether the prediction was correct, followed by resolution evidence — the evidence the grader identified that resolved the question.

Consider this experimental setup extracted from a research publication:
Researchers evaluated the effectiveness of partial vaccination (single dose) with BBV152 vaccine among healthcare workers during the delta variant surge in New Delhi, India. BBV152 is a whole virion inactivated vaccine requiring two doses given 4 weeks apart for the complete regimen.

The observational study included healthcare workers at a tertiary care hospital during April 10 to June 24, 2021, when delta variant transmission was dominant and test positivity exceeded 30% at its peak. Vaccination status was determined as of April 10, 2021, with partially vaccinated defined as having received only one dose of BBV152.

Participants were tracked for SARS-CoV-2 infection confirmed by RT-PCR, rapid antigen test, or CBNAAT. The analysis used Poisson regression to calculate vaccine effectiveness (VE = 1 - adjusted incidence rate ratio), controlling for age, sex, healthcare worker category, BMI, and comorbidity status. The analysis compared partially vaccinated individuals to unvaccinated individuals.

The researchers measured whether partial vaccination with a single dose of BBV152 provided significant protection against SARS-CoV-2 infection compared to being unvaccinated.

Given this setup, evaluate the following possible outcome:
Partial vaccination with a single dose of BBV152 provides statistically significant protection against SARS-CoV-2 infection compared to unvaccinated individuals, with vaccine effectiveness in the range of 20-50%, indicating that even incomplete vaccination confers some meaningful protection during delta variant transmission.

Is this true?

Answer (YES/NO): NO